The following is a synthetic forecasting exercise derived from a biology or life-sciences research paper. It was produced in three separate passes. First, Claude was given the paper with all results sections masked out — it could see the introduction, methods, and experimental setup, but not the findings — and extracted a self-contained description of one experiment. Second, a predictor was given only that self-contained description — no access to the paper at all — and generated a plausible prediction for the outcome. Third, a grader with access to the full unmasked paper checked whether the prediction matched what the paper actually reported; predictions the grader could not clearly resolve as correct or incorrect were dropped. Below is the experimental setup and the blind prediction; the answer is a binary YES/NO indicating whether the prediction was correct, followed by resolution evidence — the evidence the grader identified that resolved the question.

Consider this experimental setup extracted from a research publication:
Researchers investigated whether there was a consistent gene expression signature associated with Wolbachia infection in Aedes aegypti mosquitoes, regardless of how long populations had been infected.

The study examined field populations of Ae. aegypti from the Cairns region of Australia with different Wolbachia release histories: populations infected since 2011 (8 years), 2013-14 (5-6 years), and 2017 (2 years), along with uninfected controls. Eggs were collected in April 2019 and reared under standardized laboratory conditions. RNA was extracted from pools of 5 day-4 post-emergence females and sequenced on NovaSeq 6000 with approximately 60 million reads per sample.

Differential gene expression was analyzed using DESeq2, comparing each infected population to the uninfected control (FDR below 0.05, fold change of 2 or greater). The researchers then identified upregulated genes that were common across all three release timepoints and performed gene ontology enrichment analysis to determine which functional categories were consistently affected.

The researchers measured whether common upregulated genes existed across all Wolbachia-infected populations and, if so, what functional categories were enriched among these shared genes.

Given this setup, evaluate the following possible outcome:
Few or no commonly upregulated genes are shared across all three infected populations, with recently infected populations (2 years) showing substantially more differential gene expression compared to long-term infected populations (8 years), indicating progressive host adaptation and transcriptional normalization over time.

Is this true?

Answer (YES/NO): NO